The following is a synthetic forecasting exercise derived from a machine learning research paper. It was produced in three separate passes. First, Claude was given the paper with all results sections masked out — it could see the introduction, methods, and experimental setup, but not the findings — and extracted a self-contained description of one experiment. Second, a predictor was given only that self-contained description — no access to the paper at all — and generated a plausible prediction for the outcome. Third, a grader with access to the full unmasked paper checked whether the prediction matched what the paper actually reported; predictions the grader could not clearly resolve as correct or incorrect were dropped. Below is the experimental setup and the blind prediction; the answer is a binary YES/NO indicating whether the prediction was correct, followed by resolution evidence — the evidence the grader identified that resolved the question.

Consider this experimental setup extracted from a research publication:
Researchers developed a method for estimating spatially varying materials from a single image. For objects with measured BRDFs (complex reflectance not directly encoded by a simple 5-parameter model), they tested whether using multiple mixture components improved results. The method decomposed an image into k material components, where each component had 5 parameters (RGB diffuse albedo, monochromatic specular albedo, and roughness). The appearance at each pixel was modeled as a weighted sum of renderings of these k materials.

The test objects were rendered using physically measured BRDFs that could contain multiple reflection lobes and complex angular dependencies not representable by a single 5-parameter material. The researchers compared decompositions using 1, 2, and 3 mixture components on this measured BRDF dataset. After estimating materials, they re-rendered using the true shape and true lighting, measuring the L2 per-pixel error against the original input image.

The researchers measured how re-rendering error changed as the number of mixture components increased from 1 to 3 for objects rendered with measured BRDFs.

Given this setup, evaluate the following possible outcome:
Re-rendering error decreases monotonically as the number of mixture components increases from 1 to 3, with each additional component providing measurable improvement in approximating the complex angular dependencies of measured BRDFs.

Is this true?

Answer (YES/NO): YES